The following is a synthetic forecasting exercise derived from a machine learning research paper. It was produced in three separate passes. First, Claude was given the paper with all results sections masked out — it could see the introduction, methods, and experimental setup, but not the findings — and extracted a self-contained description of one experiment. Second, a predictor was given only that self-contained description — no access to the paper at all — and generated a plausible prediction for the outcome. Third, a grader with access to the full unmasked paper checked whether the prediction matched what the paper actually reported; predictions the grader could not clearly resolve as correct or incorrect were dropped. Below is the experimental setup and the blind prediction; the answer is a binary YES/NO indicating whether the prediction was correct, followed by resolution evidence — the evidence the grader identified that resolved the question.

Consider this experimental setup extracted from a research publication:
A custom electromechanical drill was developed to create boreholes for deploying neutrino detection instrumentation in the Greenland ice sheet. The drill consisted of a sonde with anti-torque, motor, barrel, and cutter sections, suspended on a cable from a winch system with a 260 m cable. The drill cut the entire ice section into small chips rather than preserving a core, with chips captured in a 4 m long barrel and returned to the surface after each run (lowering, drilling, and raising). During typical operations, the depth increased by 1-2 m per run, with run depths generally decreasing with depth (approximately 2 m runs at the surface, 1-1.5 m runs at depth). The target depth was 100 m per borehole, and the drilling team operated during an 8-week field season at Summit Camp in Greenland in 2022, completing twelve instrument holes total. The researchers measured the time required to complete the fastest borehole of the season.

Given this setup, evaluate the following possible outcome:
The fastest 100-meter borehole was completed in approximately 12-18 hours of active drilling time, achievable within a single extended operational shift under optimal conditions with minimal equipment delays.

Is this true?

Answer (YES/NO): YES